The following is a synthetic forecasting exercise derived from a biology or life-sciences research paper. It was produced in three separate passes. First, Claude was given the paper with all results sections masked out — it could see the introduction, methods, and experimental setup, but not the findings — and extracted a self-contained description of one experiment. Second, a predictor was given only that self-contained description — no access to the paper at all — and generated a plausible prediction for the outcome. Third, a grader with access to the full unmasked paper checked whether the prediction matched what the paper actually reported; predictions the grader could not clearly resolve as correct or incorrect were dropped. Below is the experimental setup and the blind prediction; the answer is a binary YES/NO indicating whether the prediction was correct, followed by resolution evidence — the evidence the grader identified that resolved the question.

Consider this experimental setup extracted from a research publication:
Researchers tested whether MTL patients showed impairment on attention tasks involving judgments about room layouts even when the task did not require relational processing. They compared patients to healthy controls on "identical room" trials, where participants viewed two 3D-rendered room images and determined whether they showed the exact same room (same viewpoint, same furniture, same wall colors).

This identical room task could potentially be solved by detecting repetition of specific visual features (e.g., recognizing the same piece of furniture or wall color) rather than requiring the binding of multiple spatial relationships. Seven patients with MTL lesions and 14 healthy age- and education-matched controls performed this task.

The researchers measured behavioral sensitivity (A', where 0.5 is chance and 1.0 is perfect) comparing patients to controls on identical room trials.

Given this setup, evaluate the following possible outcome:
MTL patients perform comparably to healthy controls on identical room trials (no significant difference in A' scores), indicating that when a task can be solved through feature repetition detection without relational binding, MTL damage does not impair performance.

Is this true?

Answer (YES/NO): YES